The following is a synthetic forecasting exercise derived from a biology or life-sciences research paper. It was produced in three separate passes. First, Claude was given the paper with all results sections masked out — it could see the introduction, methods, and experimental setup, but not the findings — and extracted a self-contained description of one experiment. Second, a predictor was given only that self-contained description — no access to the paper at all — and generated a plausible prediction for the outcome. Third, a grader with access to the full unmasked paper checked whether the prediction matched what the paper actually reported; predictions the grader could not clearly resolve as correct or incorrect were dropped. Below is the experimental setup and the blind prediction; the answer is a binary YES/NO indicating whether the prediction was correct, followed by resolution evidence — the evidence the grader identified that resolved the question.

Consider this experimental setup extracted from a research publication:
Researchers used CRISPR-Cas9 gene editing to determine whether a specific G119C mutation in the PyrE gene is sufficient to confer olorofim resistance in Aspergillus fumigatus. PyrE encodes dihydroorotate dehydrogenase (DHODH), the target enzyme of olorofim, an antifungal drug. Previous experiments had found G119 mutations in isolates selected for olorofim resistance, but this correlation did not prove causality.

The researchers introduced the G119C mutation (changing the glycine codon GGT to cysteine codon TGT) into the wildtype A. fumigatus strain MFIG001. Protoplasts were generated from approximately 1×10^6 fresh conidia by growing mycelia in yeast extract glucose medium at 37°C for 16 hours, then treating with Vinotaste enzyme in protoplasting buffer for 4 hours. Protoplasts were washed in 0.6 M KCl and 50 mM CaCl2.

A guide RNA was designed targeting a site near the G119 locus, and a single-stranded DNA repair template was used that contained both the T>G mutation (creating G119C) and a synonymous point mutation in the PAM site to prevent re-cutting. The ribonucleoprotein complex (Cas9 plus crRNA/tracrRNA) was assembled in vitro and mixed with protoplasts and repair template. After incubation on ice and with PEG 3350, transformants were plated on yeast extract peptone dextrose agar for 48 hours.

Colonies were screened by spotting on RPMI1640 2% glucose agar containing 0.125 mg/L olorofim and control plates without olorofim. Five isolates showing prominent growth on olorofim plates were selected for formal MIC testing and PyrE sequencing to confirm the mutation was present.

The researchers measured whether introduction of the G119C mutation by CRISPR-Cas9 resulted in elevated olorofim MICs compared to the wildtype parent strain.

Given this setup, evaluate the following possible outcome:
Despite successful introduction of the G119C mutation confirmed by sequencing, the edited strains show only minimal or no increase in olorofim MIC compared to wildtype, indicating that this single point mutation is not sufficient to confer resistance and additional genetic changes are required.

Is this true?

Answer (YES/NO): NO